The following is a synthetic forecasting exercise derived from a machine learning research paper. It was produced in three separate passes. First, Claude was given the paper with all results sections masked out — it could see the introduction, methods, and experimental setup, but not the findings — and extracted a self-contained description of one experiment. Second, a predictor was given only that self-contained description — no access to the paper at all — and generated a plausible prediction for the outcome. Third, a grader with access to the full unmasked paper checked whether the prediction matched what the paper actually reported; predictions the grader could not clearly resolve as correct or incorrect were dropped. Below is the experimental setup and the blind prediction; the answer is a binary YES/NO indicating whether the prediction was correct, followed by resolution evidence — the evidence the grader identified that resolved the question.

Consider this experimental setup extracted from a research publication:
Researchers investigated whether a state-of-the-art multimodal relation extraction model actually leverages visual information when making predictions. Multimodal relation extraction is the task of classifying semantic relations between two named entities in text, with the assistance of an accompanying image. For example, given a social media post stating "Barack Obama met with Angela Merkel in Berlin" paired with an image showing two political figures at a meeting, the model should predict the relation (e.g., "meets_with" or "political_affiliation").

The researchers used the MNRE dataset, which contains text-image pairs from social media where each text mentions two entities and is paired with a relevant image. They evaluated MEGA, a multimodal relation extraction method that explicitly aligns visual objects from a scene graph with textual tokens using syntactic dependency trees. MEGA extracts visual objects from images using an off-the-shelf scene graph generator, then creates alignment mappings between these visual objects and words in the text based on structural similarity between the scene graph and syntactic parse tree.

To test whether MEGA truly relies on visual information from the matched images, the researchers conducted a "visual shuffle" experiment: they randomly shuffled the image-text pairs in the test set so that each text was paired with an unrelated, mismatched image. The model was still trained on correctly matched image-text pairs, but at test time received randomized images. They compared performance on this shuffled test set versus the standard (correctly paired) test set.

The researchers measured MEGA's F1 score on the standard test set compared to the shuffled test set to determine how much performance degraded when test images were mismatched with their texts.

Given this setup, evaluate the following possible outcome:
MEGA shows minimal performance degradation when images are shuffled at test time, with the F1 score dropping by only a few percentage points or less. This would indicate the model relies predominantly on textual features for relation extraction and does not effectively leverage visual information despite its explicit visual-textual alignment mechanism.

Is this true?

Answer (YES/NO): YES